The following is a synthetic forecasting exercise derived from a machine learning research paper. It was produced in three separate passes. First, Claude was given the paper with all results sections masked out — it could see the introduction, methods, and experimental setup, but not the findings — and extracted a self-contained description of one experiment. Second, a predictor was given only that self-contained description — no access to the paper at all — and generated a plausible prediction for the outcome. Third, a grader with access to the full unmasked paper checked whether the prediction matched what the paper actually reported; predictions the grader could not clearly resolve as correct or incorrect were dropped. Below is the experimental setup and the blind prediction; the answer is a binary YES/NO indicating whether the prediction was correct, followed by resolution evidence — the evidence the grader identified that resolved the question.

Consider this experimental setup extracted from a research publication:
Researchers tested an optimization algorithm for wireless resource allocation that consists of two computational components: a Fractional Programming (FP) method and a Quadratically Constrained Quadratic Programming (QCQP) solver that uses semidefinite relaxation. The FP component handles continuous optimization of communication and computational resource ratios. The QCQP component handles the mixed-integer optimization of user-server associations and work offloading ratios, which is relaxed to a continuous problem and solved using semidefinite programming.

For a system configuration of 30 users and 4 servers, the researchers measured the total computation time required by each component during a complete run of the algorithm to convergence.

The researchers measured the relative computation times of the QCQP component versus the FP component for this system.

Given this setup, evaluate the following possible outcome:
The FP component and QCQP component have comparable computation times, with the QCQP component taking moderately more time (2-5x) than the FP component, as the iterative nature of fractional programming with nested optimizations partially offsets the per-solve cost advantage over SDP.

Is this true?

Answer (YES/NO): NO